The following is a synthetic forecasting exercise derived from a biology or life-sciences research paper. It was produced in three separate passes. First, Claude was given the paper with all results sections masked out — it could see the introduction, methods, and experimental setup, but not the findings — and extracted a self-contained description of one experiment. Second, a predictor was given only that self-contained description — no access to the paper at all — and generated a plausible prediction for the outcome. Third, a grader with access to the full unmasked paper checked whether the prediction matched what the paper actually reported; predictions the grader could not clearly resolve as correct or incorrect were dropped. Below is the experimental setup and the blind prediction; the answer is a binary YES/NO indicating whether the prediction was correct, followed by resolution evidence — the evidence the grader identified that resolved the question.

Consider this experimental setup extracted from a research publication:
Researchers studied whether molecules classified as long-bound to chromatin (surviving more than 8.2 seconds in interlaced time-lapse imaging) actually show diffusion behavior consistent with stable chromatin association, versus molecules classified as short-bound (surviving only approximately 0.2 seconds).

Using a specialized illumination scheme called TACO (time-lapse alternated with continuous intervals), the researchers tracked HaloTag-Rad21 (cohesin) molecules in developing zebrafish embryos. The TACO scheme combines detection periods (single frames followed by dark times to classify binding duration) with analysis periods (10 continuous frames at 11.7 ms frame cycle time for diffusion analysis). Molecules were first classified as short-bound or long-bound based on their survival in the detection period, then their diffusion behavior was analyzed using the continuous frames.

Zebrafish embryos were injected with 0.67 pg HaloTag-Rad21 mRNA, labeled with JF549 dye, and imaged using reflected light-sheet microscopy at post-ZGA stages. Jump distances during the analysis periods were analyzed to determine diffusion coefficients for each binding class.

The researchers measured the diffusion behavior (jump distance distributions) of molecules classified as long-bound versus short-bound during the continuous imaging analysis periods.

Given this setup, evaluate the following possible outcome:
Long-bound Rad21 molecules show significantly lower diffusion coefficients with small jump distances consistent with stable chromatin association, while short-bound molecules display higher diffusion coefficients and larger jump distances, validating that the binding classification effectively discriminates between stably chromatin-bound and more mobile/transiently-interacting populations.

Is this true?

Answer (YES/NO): YES